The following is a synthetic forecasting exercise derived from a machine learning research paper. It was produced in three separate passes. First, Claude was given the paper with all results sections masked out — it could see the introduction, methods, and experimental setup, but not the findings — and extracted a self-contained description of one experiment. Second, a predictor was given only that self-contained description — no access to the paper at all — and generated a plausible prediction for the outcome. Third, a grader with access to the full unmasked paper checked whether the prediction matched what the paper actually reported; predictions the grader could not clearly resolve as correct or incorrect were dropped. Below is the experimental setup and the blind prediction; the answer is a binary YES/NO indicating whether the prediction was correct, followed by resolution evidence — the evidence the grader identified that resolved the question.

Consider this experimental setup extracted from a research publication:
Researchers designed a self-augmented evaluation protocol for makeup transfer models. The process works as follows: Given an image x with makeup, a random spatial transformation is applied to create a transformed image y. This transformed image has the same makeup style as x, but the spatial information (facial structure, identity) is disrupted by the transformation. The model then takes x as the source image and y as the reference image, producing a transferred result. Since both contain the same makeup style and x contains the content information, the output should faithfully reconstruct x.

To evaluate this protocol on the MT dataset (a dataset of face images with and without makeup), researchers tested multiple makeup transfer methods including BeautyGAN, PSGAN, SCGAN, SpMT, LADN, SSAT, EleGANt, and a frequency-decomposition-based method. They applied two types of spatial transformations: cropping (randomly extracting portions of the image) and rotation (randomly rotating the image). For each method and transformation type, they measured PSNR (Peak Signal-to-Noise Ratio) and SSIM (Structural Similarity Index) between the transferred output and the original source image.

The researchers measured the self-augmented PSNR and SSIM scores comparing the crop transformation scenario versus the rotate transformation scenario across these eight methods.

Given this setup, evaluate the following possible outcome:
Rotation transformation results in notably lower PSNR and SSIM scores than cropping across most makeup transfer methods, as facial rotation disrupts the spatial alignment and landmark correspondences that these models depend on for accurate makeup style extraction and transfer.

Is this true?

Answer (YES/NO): NO